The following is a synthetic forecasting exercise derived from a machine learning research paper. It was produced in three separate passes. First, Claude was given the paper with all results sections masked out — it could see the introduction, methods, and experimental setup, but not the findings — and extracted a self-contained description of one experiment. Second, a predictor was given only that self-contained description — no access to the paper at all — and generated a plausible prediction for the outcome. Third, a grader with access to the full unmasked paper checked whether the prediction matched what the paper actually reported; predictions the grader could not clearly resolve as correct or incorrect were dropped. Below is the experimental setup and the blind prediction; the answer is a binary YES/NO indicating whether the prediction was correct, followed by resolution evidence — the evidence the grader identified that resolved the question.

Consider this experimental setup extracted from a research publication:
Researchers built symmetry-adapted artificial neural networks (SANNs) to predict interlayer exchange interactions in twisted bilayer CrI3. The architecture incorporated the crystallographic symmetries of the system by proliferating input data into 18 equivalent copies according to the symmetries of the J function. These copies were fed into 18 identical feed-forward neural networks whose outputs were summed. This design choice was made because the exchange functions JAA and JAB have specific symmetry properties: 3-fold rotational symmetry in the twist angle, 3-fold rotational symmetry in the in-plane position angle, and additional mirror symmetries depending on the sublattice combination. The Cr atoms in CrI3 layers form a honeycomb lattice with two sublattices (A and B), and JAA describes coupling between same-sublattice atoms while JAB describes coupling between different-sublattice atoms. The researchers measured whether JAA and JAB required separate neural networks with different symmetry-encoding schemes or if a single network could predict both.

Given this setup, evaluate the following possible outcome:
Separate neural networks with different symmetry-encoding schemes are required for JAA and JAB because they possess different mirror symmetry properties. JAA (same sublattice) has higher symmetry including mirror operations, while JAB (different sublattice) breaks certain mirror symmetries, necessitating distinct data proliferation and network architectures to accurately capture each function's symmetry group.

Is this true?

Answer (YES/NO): YES